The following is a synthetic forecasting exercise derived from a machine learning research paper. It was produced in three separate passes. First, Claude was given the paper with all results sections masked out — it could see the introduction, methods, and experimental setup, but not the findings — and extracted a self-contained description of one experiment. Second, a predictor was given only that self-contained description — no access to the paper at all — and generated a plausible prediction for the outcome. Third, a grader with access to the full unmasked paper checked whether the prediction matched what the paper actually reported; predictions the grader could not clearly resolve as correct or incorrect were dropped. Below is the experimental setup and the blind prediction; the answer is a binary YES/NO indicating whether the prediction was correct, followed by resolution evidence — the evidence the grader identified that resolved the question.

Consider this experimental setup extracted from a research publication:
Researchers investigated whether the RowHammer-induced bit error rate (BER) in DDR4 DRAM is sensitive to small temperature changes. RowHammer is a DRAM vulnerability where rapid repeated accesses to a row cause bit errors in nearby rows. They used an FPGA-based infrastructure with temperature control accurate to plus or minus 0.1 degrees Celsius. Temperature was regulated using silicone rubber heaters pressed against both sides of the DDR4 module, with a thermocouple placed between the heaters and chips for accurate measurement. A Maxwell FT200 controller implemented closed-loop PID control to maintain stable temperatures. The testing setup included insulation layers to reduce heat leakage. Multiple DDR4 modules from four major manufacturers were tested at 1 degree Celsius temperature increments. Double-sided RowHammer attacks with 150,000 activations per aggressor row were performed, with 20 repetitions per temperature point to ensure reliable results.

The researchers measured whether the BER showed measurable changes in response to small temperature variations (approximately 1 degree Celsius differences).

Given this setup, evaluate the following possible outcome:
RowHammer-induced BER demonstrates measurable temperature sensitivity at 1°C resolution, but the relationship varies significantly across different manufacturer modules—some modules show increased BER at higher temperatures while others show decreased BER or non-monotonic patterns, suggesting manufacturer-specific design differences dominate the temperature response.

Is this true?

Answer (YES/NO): YES